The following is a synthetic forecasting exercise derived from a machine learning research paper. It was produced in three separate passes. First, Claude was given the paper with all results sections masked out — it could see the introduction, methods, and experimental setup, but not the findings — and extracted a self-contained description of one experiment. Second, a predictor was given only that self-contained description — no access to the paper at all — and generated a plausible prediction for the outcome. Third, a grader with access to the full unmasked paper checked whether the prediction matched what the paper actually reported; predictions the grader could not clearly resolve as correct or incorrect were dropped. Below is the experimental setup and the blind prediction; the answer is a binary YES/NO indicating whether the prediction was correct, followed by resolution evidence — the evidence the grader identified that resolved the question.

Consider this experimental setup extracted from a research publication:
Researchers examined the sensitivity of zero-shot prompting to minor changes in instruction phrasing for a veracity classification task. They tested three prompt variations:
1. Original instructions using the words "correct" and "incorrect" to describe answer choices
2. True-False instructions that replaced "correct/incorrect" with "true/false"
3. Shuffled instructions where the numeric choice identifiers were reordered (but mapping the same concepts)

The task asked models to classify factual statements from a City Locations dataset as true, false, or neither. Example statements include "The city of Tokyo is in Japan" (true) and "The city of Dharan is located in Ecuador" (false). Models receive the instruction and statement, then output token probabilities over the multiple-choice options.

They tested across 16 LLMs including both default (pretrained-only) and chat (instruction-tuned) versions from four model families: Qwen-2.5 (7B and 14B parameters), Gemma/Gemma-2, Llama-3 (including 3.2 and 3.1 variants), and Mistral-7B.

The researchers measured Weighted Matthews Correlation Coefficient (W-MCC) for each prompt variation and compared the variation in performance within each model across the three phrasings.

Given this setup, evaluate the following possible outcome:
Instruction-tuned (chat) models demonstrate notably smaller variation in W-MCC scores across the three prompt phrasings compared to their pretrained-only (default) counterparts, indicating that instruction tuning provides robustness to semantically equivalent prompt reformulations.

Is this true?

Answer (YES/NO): NO